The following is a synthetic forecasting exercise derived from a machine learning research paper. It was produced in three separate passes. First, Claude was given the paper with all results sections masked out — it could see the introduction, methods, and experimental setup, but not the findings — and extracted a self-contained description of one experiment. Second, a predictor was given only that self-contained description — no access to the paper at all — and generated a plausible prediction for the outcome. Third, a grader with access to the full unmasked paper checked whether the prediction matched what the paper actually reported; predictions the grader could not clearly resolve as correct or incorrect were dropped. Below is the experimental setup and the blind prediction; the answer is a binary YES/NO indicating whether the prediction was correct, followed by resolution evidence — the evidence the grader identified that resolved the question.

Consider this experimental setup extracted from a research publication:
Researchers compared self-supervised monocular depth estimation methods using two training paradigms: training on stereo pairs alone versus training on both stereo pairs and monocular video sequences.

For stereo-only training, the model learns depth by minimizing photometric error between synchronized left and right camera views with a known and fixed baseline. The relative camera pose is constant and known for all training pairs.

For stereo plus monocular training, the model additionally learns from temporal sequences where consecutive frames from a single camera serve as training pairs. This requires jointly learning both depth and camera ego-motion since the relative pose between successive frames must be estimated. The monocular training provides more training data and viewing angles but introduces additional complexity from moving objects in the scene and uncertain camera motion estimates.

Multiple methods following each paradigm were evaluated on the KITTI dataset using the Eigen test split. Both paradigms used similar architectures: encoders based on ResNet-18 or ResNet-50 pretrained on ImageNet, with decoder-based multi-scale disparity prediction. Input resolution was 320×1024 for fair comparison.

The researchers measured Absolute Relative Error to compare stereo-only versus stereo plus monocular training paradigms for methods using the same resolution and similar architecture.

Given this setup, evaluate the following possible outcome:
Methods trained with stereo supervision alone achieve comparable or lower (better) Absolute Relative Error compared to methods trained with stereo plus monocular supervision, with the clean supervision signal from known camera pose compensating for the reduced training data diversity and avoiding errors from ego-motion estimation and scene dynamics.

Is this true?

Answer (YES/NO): NO